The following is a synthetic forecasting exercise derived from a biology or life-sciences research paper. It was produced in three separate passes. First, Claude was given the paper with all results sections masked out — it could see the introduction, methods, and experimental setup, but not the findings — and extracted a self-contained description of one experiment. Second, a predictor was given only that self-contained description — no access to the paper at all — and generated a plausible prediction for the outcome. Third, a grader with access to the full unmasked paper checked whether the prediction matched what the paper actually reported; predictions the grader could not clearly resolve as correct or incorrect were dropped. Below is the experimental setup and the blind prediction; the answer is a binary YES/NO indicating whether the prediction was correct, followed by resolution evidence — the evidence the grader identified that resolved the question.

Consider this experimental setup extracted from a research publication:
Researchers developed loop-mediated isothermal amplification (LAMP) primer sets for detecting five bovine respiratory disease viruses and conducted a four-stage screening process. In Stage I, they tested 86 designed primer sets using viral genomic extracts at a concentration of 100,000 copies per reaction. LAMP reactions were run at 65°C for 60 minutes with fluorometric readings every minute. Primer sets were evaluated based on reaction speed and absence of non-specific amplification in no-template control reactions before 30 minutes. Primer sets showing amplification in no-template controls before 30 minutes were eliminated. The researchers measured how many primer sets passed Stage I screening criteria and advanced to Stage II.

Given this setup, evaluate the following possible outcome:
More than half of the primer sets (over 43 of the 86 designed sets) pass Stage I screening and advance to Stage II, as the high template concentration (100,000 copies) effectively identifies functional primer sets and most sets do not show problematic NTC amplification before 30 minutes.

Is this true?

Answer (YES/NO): NO